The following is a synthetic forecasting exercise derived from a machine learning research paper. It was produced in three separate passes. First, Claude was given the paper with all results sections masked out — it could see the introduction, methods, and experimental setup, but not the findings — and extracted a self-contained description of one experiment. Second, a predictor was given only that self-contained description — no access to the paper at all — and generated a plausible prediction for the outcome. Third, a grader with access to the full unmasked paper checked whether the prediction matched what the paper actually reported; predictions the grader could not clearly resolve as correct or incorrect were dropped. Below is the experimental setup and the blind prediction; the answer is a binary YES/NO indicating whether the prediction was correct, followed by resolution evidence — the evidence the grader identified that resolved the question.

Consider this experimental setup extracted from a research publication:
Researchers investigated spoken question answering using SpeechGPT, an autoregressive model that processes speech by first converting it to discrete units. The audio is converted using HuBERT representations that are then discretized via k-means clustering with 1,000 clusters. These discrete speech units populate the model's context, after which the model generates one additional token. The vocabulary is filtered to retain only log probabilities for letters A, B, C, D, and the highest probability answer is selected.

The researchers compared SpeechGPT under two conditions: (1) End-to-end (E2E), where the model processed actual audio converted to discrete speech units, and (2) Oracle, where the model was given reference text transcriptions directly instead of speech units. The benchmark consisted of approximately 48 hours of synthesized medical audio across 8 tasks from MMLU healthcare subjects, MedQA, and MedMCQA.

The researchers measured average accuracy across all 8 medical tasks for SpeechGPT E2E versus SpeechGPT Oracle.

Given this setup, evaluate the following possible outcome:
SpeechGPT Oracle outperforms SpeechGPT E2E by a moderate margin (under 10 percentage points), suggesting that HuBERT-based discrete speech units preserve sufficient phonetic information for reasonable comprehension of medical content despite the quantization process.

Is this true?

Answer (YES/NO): YES